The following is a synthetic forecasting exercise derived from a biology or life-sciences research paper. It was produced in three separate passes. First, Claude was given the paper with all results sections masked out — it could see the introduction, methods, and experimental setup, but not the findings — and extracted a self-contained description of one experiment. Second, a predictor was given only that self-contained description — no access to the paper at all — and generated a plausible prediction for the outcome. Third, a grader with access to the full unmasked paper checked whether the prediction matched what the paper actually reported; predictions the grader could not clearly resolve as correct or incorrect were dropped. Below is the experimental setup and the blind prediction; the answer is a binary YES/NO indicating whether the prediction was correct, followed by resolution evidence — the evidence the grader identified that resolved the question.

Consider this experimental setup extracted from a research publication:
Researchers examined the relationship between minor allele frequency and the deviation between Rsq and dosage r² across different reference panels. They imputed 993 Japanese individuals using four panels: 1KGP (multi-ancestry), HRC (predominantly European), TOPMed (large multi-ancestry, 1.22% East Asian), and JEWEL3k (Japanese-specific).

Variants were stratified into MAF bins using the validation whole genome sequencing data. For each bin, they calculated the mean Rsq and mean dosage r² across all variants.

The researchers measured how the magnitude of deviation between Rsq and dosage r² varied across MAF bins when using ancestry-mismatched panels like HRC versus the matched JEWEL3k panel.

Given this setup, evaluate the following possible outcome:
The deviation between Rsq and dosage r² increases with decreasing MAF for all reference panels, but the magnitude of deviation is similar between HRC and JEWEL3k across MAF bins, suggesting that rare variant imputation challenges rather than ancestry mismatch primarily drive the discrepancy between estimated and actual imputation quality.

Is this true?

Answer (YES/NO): NO